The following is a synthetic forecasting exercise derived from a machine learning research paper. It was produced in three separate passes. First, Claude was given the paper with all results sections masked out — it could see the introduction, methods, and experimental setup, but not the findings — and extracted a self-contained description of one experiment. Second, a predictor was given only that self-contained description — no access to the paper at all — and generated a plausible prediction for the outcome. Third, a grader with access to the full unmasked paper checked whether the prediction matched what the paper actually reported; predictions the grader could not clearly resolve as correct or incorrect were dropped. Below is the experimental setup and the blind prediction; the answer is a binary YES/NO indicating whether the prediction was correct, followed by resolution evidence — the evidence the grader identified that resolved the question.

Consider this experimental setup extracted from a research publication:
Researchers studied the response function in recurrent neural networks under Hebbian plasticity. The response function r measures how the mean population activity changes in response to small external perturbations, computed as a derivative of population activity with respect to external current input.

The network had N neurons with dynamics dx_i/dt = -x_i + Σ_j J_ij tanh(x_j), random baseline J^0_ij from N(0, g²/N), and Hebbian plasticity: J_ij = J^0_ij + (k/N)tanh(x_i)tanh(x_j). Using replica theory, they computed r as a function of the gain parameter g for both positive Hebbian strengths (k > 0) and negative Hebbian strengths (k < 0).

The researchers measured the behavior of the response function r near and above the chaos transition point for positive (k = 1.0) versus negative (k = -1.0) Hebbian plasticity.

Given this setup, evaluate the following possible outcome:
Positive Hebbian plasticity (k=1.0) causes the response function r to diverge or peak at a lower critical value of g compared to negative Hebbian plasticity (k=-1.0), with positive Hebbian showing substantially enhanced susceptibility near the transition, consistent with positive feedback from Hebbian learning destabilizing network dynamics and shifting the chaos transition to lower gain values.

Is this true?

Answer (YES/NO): YES